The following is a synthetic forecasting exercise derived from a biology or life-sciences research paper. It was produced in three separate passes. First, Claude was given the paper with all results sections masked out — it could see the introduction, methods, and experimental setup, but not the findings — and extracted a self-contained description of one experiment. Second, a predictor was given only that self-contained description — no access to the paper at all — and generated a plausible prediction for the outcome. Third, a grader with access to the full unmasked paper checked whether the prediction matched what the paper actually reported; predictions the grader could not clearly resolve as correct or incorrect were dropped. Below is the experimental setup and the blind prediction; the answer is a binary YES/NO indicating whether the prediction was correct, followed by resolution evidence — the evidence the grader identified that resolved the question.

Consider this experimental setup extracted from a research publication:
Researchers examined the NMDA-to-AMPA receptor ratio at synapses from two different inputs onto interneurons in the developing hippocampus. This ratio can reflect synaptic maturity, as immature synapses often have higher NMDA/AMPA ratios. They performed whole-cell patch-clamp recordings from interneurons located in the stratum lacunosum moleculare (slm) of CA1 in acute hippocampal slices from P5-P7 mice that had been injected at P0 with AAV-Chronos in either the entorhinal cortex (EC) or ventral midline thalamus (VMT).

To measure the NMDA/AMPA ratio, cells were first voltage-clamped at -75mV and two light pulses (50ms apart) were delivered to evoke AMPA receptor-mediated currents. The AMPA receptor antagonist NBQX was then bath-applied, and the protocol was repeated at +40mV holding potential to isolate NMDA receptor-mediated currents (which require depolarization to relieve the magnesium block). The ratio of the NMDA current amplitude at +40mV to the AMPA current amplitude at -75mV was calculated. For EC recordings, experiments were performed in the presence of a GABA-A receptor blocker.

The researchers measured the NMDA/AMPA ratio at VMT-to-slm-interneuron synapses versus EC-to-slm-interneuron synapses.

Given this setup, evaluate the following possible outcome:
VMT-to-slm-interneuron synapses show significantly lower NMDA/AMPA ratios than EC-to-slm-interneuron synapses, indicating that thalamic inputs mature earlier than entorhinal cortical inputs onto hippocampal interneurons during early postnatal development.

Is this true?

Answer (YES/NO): NO